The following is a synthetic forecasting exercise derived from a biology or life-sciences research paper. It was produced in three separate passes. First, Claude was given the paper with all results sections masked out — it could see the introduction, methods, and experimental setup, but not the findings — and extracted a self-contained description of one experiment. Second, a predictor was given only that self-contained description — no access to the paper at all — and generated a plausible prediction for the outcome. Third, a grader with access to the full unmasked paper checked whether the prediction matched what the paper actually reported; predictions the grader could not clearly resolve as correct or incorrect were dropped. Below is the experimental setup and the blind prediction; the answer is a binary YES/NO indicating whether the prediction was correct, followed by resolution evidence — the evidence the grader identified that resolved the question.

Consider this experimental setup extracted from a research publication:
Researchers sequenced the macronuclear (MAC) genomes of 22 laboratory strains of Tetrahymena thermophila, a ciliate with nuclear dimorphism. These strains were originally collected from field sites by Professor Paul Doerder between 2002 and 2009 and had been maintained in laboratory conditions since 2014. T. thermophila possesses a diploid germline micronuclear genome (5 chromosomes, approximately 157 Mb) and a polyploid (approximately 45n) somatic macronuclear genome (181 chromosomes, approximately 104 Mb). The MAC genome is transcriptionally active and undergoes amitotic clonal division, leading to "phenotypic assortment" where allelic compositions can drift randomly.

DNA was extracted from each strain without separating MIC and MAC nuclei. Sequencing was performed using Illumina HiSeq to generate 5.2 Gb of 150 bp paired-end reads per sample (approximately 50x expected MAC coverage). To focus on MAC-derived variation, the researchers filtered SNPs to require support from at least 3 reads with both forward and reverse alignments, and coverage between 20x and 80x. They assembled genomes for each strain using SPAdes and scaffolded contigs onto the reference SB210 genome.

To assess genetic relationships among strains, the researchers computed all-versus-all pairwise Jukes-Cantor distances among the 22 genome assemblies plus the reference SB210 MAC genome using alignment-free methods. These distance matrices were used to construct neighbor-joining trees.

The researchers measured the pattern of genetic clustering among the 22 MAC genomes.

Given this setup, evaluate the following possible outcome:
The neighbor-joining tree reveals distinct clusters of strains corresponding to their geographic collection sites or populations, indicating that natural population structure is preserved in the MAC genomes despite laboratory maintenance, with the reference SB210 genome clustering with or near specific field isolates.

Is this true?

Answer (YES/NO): NO